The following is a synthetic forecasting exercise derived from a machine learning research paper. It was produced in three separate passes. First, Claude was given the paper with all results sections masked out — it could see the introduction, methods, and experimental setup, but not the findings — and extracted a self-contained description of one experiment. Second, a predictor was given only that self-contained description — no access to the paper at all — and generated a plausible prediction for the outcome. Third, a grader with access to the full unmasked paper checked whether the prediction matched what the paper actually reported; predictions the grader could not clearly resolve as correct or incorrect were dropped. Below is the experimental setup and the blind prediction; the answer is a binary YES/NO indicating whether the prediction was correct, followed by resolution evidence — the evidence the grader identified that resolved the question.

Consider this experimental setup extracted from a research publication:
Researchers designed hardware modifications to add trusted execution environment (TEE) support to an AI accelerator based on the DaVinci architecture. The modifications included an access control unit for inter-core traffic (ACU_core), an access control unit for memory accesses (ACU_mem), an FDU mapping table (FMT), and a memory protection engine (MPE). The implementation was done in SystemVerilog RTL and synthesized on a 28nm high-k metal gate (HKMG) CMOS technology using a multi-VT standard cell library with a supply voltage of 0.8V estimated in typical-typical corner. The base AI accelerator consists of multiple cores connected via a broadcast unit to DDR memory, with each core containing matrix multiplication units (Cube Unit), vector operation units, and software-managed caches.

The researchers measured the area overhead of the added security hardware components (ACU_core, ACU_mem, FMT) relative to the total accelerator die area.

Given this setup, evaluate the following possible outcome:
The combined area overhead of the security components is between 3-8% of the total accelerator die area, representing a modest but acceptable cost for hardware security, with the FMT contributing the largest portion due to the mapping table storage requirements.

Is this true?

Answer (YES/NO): NO